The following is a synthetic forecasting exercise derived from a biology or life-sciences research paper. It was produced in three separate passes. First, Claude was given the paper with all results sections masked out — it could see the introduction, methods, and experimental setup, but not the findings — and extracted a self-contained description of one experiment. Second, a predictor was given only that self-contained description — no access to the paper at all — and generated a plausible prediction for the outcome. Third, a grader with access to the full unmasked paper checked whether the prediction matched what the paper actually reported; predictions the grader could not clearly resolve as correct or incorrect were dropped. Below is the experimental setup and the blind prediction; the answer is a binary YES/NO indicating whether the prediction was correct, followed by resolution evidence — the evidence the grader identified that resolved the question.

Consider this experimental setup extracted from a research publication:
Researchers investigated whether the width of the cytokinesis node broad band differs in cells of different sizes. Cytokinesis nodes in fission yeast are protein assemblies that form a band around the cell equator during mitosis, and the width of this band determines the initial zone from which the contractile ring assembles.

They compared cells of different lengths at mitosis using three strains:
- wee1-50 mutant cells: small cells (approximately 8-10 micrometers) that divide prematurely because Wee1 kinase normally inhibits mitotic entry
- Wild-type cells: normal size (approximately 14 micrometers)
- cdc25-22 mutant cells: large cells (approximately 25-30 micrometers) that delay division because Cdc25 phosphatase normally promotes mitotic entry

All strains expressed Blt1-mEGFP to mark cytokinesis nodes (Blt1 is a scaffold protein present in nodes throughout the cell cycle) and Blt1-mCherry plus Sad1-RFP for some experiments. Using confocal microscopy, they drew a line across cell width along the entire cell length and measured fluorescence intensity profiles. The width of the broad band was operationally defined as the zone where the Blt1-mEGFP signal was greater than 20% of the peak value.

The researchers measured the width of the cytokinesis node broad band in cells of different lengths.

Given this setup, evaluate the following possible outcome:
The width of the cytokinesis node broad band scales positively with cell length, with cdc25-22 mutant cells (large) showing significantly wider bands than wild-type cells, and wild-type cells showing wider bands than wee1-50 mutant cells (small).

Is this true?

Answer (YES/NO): YES